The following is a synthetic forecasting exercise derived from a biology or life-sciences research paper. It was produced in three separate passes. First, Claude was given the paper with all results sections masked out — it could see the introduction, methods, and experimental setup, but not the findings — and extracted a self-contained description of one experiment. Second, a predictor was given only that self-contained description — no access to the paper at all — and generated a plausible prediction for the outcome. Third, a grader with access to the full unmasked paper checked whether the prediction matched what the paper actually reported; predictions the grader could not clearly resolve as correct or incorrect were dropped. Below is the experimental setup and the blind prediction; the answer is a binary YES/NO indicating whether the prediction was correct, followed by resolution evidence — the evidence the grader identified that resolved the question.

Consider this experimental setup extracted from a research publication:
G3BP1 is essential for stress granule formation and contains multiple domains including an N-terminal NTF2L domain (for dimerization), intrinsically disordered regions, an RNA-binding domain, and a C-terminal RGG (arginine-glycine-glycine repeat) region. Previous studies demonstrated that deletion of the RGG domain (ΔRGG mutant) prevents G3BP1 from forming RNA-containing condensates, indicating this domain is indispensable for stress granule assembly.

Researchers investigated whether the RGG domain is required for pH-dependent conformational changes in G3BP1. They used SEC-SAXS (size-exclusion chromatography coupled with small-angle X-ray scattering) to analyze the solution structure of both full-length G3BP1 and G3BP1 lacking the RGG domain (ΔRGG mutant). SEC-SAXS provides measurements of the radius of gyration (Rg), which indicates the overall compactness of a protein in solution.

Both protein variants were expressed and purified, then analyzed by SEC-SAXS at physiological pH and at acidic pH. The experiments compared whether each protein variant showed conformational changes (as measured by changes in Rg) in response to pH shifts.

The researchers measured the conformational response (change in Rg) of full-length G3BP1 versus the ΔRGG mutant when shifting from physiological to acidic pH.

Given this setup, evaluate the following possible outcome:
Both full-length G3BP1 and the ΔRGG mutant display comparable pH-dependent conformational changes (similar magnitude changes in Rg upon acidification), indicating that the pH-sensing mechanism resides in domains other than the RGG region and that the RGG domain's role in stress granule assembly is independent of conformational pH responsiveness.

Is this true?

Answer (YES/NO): NO